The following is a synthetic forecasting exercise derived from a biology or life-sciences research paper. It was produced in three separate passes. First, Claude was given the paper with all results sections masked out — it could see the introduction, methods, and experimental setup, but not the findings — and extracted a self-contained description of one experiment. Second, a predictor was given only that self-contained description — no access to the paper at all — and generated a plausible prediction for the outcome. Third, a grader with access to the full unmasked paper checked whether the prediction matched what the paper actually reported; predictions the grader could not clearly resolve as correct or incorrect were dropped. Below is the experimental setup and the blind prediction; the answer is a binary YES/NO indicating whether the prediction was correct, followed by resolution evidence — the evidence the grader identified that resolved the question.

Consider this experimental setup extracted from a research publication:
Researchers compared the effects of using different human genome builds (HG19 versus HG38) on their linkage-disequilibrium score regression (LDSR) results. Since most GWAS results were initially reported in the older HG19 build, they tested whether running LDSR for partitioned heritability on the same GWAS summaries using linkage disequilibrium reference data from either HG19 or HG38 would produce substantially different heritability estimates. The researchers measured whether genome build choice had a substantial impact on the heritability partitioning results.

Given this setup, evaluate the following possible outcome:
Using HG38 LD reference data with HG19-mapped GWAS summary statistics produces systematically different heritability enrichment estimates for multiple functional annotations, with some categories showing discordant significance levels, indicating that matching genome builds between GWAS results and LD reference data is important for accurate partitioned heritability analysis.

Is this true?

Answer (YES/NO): NO